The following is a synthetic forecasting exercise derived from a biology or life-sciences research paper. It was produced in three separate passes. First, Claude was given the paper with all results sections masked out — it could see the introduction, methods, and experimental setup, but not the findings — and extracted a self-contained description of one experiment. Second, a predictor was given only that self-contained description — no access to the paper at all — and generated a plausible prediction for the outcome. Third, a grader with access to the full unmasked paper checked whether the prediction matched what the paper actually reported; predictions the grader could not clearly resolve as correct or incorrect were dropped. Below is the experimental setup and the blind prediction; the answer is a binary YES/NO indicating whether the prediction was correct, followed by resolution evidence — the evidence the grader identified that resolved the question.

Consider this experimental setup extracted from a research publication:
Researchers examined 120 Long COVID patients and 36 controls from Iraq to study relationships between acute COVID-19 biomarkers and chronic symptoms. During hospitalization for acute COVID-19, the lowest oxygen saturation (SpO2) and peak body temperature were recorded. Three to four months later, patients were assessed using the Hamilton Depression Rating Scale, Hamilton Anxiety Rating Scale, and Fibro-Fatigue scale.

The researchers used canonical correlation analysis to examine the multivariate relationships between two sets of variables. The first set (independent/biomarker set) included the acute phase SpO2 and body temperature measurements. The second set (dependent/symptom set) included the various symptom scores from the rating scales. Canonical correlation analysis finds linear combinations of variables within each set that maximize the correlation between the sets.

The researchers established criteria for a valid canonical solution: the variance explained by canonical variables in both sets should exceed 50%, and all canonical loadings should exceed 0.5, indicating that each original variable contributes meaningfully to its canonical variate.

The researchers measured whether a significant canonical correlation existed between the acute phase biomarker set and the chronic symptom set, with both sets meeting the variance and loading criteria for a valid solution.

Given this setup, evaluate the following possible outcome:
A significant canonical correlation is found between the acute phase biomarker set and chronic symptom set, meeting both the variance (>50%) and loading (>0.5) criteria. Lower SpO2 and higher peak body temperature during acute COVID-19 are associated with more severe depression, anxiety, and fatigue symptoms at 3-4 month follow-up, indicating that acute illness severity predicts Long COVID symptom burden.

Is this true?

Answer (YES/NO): NO